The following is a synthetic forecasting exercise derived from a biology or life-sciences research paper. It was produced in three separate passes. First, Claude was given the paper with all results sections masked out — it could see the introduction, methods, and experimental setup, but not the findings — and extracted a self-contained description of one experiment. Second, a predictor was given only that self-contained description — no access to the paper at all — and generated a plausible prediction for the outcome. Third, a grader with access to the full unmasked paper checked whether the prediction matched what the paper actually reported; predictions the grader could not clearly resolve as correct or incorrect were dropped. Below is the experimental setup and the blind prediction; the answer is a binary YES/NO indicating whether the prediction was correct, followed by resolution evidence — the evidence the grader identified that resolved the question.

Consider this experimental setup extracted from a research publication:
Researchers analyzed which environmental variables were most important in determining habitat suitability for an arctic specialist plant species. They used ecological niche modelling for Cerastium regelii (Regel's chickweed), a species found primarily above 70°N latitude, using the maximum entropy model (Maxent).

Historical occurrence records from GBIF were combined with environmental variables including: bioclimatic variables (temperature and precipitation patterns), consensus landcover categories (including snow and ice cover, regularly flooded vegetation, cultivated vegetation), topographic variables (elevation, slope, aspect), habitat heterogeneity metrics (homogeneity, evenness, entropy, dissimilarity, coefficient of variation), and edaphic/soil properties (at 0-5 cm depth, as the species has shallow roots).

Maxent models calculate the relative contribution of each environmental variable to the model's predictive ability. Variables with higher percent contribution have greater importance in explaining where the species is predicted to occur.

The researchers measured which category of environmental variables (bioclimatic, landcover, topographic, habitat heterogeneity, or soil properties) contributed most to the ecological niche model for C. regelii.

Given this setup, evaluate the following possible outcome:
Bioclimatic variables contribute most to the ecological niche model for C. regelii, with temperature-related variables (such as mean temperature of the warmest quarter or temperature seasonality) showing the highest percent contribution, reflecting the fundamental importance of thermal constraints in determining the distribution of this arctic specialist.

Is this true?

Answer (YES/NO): YES